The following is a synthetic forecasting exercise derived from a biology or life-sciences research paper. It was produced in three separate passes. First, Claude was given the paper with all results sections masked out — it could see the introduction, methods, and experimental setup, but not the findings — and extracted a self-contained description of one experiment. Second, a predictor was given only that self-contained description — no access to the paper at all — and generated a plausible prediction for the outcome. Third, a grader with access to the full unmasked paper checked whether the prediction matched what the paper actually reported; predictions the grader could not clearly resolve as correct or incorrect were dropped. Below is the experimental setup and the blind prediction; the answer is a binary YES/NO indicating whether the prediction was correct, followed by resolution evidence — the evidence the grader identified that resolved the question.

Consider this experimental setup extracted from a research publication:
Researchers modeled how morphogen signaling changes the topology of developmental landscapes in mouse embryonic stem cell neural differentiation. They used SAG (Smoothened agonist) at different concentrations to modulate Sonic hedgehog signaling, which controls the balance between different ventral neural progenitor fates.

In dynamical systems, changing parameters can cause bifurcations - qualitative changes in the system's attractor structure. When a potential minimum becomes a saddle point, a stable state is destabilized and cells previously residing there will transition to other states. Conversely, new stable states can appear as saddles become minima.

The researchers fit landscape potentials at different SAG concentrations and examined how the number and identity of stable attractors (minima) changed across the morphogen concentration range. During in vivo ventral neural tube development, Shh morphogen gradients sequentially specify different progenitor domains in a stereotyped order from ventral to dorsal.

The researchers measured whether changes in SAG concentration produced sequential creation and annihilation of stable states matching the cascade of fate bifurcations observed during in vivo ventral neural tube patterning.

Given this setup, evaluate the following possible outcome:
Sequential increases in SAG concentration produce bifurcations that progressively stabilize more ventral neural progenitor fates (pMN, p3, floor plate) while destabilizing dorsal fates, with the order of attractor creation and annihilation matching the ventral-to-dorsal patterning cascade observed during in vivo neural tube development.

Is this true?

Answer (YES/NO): YES